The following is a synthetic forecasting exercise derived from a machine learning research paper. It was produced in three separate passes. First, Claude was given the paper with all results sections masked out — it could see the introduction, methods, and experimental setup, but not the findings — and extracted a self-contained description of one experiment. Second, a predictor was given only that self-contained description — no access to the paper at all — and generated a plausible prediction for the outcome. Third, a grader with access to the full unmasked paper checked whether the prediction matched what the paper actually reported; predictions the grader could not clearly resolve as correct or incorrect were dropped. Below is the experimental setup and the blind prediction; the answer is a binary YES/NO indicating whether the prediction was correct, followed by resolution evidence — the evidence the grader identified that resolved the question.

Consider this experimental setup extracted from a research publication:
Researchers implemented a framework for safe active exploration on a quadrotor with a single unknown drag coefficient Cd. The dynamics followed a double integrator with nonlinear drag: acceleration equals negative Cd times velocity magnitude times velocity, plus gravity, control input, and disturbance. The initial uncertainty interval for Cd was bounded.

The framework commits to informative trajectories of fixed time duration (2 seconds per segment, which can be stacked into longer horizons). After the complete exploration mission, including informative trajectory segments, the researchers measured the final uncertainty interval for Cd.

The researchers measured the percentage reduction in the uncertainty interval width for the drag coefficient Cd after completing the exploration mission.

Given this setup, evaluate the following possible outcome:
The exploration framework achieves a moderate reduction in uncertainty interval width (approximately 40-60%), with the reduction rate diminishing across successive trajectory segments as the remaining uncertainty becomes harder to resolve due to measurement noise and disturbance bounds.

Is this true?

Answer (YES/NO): NO